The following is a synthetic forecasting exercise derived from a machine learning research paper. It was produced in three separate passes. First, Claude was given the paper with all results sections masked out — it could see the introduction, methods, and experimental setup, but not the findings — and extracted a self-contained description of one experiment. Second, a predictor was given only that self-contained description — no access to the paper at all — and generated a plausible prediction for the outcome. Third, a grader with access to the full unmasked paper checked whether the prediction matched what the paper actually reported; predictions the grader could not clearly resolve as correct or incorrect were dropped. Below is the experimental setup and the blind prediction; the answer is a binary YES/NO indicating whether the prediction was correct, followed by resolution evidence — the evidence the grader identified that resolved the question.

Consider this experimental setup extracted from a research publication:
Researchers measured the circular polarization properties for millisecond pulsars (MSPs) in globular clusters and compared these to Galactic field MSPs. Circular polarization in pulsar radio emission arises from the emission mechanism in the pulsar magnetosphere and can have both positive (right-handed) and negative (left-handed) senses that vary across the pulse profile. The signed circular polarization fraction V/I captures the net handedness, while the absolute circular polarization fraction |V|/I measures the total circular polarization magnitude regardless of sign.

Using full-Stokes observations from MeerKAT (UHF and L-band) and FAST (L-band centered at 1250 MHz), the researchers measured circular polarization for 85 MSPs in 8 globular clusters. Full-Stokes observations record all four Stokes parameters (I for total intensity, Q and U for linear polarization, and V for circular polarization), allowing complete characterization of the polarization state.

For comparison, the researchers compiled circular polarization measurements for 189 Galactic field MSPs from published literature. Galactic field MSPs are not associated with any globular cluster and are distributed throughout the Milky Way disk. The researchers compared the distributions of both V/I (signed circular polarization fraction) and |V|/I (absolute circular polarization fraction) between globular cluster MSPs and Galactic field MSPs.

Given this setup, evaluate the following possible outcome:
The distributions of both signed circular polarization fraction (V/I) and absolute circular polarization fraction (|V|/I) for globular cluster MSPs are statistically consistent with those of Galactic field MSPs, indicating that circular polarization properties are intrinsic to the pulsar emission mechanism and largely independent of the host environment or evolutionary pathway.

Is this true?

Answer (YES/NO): NO